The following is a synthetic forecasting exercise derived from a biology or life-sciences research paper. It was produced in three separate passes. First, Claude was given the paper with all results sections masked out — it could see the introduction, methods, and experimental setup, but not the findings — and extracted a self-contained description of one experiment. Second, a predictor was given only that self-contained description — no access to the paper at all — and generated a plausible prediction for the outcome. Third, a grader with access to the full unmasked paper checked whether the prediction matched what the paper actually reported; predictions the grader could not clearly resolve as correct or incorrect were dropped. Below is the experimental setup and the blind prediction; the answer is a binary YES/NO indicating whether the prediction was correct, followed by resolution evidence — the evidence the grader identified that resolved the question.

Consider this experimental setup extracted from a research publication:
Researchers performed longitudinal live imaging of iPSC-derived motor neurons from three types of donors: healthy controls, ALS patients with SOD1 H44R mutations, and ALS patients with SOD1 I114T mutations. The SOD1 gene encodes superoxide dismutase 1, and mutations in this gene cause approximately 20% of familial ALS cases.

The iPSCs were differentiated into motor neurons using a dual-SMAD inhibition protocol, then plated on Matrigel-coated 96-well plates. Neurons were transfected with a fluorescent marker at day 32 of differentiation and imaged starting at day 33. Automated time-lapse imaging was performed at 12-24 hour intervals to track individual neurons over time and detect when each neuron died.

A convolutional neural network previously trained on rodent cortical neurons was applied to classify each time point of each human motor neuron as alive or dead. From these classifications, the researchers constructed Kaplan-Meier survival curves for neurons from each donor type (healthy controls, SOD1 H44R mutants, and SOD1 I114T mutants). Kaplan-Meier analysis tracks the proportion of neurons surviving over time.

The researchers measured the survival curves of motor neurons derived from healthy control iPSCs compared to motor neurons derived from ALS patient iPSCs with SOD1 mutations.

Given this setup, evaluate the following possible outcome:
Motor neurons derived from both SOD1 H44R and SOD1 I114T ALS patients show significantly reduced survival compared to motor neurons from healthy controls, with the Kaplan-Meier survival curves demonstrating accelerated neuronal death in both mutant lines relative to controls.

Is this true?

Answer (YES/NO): NO